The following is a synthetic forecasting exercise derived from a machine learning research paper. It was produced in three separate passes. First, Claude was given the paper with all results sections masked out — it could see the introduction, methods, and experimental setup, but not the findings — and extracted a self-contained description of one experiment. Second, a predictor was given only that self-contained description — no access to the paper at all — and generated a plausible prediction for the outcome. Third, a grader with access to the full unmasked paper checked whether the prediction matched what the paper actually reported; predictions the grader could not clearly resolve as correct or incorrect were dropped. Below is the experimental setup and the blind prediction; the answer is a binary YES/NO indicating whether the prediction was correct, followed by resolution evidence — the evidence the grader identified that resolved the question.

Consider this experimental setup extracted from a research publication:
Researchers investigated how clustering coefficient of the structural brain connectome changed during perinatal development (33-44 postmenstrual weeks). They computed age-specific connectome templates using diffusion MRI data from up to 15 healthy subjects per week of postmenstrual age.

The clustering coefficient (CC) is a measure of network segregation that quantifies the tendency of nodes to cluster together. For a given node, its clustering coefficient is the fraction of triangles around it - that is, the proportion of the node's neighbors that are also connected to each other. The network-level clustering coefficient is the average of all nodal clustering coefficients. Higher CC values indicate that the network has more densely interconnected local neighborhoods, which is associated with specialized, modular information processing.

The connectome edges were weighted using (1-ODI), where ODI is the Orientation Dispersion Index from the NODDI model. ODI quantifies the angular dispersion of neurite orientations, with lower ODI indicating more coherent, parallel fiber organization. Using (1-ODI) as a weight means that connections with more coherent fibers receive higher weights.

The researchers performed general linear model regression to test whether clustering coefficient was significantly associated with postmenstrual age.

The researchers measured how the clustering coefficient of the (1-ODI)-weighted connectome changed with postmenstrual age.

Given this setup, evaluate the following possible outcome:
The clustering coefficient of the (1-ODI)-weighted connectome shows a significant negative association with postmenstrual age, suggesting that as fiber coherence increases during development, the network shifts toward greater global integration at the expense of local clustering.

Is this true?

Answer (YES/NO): NO